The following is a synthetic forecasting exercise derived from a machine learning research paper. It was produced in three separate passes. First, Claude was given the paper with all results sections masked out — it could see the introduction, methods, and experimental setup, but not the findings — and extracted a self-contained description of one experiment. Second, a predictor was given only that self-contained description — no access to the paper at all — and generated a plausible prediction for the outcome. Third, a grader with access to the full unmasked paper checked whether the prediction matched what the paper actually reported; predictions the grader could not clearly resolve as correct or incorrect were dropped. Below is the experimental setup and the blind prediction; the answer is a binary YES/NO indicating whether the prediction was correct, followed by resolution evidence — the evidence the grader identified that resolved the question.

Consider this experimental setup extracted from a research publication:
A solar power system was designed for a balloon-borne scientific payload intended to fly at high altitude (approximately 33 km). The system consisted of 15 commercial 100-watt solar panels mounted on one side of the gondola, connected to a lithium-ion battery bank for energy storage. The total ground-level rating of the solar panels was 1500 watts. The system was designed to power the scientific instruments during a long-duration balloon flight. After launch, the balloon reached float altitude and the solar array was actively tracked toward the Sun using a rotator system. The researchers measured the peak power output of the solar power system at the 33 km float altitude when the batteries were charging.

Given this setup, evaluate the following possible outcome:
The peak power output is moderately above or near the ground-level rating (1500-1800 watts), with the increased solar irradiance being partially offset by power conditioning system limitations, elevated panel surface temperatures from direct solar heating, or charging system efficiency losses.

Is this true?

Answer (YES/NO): NO